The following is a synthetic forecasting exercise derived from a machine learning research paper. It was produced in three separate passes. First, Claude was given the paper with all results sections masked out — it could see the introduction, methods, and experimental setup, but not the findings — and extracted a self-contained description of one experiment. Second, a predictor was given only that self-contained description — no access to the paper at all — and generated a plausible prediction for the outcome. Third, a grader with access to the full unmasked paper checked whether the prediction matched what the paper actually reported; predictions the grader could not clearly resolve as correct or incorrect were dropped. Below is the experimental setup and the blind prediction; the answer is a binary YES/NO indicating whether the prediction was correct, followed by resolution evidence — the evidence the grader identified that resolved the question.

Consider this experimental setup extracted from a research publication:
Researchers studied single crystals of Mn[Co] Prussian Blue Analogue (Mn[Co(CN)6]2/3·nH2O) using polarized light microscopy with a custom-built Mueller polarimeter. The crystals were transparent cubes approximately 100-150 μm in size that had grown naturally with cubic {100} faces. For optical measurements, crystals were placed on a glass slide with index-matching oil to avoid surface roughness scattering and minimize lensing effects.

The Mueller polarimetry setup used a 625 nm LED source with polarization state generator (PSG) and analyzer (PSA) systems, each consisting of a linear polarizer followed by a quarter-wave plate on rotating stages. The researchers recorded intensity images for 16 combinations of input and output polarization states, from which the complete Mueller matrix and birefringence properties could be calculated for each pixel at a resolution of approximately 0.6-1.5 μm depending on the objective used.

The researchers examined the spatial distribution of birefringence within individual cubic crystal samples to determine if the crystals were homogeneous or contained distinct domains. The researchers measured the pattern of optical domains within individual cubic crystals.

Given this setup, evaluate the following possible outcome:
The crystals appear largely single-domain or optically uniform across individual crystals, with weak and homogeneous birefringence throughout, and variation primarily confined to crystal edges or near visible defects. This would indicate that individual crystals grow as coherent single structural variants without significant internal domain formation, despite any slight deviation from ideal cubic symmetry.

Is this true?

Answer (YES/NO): NO